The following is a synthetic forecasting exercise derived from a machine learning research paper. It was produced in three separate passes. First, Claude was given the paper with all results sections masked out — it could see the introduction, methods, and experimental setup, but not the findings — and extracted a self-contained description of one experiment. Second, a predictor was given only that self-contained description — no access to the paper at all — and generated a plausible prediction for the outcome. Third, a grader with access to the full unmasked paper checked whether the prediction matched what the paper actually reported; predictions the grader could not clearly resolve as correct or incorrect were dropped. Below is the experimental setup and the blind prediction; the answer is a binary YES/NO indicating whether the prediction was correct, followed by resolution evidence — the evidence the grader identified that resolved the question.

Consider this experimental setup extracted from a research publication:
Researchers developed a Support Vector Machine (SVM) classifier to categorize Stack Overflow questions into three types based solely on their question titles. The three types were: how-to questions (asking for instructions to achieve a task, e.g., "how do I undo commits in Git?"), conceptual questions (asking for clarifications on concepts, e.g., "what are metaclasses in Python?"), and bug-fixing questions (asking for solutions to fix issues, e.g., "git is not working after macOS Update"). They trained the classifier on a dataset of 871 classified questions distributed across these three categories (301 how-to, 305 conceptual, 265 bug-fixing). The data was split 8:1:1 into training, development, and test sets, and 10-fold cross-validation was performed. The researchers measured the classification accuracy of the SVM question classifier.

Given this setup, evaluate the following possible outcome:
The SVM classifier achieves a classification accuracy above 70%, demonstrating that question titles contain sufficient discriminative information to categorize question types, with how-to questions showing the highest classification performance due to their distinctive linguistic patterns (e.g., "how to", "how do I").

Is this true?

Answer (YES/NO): NO